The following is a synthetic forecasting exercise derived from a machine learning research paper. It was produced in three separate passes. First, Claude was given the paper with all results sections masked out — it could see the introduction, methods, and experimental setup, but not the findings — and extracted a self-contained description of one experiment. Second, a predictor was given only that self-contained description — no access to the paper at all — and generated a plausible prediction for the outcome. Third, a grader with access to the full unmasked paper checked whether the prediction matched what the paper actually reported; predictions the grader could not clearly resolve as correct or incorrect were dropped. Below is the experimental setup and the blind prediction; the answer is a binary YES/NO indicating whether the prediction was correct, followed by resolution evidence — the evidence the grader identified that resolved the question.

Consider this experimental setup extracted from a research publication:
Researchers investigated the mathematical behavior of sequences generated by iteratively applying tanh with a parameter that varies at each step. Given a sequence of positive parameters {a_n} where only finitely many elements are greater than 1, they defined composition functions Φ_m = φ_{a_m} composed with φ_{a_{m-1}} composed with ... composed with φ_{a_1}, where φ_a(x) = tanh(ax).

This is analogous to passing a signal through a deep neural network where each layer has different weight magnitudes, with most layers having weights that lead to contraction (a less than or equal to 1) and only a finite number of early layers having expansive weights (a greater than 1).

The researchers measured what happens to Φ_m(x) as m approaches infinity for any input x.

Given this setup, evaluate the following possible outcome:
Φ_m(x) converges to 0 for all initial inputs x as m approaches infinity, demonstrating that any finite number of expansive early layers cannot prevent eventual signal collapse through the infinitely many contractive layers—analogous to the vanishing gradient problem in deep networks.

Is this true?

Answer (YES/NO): YES